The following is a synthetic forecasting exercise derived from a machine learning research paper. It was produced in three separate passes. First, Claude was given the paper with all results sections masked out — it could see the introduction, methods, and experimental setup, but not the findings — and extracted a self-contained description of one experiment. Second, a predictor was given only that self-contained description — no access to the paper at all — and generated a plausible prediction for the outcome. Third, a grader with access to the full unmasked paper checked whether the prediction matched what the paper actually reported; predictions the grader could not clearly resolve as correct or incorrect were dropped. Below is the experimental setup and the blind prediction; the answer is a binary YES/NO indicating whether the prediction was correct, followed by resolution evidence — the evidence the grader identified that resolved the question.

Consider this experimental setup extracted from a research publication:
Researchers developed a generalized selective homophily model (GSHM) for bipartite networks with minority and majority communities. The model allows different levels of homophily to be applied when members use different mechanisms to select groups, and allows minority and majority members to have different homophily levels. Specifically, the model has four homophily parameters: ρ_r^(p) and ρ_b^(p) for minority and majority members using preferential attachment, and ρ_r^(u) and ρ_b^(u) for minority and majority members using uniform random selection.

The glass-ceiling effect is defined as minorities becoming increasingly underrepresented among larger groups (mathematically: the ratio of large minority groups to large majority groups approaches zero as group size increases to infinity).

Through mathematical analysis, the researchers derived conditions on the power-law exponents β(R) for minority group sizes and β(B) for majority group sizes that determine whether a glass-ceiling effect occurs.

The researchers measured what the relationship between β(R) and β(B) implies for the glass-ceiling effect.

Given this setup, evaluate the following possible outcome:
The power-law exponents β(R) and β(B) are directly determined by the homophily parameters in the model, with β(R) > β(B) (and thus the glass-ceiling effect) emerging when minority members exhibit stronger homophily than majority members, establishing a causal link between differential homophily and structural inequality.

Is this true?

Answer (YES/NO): NO